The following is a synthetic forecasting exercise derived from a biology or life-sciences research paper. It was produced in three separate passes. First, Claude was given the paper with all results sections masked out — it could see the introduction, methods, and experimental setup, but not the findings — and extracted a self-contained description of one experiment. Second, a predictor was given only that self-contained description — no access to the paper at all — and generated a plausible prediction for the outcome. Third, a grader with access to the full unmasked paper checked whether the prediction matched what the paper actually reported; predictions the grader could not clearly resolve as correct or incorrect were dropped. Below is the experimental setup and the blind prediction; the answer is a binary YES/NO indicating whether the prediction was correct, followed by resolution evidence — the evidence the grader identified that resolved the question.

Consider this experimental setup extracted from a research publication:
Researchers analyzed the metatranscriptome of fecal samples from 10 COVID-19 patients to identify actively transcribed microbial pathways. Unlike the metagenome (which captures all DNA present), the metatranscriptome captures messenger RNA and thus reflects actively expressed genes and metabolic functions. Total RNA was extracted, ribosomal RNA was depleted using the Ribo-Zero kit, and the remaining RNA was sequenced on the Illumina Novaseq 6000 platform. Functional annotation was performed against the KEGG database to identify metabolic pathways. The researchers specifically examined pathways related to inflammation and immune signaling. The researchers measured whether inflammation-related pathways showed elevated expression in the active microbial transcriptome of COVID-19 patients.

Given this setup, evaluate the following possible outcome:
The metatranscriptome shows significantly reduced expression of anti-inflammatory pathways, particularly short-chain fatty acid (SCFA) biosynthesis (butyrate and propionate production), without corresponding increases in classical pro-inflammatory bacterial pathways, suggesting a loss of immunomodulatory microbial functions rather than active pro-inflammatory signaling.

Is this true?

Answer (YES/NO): NO